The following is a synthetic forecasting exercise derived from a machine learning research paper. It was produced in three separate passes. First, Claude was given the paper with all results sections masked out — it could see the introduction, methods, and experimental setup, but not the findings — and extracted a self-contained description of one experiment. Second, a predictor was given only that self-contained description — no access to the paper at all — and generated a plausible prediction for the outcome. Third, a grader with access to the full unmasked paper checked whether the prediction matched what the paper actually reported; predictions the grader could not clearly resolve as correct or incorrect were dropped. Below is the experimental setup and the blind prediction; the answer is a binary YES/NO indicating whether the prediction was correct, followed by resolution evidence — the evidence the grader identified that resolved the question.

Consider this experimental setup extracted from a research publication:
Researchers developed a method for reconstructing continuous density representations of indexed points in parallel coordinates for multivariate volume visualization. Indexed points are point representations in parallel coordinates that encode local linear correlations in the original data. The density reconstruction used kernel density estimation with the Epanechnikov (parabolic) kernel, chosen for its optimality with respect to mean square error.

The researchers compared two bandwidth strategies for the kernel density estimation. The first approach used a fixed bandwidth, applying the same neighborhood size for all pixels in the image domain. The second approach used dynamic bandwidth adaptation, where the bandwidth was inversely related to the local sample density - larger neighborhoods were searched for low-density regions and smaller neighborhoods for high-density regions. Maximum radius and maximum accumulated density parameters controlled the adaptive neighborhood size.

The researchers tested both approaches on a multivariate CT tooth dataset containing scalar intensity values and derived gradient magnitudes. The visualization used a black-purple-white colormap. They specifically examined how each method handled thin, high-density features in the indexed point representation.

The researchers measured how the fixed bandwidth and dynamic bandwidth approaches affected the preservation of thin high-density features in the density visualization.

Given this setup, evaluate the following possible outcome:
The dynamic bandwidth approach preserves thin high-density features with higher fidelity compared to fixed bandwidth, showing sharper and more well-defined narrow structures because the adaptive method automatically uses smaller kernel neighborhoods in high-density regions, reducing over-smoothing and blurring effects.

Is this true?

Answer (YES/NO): YES